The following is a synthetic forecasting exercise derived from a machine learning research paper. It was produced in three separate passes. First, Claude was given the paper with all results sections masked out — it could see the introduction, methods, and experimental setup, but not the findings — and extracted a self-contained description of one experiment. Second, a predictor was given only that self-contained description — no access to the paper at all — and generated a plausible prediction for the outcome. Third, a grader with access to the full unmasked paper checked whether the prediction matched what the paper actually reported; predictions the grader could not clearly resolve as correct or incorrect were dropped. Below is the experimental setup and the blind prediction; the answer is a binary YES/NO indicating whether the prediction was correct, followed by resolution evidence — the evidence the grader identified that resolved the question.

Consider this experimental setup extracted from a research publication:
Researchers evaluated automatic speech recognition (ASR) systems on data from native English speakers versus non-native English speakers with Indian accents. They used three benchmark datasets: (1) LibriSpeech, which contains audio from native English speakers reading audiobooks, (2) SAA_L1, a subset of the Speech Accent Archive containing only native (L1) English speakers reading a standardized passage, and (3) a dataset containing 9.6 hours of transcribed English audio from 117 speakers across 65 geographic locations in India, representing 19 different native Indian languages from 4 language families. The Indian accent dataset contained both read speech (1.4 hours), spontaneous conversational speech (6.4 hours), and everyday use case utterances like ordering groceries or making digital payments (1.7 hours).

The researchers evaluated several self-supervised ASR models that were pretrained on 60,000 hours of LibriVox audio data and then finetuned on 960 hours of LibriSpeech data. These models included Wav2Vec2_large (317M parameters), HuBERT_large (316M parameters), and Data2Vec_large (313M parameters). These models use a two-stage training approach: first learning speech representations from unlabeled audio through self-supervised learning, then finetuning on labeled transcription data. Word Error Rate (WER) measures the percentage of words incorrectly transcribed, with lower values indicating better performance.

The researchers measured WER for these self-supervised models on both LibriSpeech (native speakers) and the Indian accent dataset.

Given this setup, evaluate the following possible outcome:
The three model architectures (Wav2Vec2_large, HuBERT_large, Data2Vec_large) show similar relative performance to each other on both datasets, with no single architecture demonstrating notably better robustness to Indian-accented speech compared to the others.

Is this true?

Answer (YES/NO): YES